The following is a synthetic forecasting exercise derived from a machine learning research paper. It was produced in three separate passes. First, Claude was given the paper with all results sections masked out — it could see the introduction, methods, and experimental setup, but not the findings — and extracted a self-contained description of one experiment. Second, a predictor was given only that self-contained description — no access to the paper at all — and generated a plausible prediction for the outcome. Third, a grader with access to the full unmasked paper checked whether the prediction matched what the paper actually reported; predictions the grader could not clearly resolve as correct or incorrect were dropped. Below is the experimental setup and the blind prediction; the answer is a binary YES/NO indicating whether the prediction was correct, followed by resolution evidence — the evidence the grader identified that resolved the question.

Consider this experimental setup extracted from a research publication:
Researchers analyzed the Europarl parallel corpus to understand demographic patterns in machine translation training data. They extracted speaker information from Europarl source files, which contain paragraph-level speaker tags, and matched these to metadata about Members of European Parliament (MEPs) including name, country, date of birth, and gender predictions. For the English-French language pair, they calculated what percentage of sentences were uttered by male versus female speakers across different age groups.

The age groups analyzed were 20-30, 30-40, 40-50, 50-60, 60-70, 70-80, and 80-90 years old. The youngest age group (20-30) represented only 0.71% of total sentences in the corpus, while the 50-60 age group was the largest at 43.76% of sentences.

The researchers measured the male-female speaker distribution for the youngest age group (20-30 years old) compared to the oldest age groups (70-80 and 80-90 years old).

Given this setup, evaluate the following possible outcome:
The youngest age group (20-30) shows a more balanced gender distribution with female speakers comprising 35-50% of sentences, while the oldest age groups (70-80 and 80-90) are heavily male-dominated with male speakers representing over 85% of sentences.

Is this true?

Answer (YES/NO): NO